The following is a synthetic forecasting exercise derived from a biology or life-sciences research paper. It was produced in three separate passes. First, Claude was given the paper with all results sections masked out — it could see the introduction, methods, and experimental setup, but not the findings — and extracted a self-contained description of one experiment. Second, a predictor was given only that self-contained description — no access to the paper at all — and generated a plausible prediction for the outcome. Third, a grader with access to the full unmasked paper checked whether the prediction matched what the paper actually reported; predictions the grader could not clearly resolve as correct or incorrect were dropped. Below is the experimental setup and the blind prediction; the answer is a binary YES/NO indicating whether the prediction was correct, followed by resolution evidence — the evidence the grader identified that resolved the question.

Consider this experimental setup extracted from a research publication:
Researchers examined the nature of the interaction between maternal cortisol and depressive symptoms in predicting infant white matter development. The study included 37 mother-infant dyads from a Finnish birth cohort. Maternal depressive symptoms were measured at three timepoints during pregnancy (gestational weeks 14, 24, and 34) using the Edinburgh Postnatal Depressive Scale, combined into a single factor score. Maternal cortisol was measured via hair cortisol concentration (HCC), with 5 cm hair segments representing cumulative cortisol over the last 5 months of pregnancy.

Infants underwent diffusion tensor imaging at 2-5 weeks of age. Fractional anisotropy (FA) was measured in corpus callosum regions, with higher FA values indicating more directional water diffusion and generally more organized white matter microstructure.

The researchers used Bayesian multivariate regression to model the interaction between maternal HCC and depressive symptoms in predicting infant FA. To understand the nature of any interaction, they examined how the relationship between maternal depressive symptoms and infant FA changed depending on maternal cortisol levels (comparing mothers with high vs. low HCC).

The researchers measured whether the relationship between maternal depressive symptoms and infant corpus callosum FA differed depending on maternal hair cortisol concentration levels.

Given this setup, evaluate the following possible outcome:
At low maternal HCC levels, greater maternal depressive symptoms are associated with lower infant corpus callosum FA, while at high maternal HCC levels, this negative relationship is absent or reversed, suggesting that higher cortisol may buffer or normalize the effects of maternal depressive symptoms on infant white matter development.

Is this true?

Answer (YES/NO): NO